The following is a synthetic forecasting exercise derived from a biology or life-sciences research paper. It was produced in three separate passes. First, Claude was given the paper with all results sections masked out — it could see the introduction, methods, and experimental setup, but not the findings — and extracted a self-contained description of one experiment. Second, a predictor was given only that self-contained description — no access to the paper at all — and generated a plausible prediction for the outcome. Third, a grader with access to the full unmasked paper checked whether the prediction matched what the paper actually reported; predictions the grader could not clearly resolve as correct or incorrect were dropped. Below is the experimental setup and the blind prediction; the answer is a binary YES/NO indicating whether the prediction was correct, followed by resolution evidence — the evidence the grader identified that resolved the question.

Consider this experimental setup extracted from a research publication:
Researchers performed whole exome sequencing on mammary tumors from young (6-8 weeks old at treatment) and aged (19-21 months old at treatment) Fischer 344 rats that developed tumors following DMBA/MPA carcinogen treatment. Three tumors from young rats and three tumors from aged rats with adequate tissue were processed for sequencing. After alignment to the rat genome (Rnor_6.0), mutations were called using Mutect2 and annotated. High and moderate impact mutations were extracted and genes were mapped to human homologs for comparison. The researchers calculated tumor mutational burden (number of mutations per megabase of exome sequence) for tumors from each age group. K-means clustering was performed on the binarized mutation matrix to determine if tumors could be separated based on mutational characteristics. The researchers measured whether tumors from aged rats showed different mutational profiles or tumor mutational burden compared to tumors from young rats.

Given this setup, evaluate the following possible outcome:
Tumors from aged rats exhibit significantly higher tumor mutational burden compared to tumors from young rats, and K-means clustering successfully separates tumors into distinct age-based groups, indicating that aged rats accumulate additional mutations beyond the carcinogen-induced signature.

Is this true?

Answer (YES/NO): NO